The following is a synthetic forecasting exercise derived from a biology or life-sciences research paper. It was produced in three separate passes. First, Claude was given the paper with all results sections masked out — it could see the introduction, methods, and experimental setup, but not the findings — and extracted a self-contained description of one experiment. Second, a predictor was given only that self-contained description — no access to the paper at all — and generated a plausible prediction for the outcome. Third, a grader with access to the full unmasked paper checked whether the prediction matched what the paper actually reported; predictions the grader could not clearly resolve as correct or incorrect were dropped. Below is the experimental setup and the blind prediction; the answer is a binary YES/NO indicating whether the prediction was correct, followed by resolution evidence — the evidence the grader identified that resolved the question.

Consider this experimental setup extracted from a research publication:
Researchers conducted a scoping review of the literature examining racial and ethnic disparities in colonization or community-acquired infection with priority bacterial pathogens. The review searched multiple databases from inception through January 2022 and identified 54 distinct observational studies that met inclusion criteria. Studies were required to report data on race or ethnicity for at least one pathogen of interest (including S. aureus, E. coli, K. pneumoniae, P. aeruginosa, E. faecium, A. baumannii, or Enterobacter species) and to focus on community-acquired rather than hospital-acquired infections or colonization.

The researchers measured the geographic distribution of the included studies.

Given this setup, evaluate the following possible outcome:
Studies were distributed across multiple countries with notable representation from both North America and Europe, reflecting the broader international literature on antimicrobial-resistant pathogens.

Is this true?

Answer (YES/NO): NO